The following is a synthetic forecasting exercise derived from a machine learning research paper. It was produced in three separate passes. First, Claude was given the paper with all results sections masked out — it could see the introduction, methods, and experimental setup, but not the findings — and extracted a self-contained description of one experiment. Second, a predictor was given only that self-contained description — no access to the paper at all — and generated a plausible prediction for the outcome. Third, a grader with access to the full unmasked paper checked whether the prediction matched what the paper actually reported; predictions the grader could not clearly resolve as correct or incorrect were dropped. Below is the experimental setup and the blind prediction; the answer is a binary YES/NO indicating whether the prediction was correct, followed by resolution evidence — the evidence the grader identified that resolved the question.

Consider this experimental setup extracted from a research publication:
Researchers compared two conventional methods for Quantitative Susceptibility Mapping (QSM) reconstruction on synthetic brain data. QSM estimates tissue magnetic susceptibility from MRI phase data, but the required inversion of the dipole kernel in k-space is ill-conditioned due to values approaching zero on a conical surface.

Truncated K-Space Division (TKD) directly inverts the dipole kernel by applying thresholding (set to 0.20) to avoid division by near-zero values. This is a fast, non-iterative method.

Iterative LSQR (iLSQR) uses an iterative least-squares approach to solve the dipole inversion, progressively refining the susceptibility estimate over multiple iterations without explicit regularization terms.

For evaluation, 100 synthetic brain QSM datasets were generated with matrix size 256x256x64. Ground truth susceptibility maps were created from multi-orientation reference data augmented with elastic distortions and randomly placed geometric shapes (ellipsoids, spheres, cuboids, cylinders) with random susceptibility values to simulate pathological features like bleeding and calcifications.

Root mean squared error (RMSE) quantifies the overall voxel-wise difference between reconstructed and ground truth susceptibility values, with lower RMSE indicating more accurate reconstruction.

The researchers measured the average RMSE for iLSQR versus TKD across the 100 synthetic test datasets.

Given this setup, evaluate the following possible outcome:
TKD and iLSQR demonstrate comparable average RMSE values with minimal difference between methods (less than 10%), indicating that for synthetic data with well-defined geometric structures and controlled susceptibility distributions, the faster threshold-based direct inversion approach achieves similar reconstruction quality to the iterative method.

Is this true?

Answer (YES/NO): NO